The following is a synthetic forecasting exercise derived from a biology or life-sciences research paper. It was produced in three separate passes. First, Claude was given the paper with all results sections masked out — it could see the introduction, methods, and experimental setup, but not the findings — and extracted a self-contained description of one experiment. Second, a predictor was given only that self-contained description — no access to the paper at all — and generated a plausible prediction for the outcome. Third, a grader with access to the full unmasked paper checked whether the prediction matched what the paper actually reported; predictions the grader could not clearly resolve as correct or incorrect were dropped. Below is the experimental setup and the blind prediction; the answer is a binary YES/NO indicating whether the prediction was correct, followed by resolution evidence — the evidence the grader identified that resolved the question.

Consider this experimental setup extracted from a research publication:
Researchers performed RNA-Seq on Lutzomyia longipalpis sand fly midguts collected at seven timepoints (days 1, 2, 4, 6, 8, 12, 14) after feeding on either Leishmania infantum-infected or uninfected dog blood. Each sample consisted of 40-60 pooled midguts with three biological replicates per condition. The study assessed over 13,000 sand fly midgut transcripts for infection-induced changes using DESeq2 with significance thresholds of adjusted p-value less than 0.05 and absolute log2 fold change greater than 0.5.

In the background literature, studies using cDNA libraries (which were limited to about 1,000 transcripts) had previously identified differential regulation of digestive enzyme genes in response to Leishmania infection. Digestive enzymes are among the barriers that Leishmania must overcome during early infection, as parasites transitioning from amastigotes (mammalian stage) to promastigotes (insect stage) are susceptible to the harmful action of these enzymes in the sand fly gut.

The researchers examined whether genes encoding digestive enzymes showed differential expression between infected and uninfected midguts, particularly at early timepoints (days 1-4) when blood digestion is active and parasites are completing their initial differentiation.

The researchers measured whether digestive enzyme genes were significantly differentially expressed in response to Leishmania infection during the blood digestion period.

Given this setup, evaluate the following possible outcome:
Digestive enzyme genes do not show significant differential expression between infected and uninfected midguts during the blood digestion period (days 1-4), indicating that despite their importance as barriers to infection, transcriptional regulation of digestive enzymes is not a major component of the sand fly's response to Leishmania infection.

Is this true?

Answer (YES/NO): NO